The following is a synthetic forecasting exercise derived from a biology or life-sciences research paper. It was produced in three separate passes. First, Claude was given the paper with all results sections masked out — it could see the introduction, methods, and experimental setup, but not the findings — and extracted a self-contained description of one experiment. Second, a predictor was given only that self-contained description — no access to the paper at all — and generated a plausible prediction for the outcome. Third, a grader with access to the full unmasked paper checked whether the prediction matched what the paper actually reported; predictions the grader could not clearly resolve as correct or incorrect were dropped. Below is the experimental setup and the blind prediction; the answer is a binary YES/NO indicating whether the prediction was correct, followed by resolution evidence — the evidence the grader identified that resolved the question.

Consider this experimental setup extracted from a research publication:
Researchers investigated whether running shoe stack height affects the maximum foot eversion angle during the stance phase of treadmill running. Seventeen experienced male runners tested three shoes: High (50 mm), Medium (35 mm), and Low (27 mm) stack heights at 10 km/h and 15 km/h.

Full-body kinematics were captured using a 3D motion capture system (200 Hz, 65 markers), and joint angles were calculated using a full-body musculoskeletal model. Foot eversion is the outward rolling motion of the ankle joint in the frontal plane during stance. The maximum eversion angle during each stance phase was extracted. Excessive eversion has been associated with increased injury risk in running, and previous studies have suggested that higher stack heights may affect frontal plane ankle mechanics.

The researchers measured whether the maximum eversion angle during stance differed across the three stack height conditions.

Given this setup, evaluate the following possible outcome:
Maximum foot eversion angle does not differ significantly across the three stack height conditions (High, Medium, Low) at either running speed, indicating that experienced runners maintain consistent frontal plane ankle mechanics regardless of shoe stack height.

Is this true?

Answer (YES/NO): NO